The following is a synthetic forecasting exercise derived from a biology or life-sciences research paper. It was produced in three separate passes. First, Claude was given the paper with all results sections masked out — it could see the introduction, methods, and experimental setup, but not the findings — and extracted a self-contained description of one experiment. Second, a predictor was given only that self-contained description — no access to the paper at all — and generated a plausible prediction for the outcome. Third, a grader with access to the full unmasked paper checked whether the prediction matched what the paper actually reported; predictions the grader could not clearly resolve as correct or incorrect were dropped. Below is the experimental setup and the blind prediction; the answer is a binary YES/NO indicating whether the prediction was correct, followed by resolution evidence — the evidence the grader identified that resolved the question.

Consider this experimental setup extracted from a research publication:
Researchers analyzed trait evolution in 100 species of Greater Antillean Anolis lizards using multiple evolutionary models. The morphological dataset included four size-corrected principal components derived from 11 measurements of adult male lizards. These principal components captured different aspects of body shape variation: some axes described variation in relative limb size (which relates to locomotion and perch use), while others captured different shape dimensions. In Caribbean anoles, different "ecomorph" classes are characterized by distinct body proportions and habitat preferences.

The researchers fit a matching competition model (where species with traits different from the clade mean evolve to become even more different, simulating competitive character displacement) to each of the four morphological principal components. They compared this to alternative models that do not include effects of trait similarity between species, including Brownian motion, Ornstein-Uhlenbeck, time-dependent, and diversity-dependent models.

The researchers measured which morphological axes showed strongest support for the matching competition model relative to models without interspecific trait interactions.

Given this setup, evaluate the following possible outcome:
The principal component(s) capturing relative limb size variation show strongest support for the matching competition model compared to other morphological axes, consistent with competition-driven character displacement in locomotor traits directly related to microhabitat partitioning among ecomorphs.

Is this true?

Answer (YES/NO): YES